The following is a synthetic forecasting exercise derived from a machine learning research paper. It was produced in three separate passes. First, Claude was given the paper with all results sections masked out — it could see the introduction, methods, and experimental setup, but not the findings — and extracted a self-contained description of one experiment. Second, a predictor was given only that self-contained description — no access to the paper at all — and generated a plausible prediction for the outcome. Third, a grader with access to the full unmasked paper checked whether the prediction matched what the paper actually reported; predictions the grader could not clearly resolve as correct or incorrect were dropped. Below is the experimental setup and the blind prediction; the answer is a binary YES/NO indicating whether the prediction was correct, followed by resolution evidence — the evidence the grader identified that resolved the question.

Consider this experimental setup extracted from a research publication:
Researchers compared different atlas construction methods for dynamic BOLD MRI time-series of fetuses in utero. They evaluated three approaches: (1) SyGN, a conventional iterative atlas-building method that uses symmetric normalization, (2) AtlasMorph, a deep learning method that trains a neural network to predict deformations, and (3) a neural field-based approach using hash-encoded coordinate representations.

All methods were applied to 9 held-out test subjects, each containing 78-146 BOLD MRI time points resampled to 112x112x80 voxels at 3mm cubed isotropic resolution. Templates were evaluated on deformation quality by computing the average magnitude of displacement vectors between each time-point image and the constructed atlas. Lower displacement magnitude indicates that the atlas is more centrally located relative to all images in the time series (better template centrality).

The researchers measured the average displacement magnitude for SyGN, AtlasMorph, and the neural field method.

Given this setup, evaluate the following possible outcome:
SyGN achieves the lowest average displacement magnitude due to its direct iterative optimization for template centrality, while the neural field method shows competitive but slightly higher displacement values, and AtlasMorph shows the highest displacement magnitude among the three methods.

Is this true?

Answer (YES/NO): NO